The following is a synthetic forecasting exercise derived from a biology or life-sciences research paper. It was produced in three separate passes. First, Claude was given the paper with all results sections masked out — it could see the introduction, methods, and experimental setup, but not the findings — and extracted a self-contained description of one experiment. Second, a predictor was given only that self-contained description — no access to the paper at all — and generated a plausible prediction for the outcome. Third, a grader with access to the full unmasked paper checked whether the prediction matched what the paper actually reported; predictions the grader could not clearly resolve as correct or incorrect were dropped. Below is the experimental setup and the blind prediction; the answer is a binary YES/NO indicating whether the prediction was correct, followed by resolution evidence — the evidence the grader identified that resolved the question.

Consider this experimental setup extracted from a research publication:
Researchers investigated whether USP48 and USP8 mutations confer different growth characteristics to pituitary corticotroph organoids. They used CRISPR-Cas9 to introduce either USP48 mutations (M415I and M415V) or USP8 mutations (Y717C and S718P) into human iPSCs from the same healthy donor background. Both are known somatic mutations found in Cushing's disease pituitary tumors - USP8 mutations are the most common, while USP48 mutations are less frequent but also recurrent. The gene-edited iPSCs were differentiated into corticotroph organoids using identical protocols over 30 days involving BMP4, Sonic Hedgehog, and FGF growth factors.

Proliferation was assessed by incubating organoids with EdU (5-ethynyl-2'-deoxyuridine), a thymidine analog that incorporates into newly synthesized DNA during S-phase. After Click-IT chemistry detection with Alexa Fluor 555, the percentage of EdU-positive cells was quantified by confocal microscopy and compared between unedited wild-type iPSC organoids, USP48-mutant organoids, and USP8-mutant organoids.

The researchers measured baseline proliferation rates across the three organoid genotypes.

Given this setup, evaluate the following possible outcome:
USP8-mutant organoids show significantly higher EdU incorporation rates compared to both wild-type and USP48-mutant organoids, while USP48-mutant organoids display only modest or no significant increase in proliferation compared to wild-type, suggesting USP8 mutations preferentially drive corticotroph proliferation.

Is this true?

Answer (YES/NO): NO